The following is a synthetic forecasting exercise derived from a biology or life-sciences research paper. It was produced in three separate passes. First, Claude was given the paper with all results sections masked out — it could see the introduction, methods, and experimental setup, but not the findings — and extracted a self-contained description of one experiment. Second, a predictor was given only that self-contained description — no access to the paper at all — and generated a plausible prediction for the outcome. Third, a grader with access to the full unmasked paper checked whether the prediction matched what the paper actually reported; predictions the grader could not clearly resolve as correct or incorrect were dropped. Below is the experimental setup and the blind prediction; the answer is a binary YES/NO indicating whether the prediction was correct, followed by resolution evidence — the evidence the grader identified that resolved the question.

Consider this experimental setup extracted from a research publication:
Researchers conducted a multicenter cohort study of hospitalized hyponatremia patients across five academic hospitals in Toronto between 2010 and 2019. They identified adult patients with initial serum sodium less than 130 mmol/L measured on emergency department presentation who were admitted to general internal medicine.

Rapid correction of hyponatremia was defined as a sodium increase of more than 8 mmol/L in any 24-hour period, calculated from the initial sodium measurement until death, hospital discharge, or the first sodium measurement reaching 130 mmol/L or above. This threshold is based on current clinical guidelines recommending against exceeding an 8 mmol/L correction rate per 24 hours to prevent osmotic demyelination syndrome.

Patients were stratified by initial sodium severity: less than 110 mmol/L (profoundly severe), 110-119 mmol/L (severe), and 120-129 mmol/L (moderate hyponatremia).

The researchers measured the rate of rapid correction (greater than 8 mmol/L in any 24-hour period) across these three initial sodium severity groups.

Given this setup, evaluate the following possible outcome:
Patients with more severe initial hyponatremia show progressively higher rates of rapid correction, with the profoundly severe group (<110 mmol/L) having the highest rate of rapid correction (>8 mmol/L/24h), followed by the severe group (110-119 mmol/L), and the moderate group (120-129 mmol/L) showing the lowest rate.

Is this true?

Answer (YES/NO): YES